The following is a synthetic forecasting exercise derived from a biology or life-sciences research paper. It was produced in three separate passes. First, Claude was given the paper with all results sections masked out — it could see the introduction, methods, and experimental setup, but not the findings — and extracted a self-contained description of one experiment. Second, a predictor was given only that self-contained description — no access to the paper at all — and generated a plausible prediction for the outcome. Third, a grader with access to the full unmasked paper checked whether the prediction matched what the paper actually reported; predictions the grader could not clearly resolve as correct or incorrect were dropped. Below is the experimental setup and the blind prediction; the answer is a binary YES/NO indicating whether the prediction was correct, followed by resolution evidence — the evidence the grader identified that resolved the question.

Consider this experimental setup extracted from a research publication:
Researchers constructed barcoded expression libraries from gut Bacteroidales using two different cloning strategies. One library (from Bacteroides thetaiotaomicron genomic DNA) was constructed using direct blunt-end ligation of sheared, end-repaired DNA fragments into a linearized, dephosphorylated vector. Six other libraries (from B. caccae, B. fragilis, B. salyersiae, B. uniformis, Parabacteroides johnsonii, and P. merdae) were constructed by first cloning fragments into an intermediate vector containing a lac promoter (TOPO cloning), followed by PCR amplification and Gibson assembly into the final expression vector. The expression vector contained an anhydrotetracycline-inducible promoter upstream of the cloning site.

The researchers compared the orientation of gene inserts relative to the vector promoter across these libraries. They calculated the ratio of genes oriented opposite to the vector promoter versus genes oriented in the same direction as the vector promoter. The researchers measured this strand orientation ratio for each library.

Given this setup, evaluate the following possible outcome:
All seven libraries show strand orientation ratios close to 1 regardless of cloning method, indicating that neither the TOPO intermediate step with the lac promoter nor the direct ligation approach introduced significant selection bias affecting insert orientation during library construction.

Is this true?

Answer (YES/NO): NO